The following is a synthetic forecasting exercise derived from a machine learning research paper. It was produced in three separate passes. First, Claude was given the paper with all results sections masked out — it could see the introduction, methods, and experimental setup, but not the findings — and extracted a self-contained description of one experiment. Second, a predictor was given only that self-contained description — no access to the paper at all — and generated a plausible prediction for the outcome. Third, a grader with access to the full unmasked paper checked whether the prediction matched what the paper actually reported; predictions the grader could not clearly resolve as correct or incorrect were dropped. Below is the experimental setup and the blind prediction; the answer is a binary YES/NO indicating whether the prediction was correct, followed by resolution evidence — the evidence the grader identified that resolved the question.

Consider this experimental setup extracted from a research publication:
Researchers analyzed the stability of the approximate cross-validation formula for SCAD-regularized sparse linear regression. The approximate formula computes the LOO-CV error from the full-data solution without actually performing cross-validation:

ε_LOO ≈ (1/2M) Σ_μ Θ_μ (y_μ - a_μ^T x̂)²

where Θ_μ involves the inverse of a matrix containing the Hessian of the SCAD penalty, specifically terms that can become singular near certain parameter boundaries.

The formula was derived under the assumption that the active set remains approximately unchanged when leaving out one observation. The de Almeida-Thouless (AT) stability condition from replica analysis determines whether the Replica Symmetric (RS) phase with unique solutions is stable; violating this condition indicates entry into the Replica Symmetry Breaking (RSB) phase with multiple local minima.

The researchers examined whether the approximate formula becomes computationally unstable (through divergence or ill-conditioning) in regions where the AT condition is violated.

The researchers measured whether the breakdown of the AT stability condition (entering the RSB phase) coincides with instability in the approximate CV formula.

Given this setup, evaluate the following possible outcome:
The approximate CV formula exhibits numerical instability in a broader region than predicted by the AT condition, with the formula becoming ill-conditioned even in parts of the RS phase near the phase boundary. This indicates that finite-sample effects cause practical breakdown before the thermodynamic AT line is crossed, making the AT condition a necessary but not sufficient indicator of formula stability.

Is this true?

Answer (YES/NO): NO